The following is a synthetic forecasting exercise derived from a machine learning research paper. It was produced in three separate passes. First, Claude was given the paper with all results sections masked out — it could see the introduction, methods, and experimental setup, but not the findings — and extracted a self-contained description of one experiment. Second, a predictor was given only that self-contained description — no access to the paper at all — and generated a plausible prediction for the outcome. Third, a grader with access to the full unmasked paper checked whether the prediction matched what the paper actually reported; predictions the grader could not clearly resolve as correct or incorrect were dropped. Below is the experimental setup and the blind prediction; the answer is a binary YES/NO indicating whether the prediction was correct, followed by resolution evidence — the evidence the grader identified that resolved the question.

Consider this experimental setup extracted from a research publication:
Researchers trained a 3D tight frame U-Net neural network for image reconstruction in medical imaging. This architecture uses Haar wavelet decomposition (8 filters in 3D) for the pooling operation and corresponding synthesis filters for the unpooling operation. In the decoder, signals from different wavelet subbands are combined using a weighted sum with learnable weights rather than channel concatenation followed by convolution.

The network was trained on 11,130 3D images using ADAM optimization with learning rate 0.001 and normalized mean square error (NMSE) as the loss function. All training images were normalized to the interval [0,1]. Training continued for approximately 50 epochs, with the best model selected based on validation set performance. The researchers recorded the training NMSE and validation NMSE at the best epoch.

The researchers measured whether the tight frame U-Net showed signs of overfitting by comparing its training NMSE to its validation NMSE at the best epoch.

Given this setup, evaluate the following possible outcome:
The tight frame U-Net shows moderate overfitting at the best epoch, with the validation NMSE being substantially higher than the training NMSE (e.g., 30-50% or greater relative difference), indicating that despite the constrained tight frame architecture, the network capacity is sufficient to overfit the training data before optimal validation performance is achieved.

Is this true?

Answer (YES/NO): NO